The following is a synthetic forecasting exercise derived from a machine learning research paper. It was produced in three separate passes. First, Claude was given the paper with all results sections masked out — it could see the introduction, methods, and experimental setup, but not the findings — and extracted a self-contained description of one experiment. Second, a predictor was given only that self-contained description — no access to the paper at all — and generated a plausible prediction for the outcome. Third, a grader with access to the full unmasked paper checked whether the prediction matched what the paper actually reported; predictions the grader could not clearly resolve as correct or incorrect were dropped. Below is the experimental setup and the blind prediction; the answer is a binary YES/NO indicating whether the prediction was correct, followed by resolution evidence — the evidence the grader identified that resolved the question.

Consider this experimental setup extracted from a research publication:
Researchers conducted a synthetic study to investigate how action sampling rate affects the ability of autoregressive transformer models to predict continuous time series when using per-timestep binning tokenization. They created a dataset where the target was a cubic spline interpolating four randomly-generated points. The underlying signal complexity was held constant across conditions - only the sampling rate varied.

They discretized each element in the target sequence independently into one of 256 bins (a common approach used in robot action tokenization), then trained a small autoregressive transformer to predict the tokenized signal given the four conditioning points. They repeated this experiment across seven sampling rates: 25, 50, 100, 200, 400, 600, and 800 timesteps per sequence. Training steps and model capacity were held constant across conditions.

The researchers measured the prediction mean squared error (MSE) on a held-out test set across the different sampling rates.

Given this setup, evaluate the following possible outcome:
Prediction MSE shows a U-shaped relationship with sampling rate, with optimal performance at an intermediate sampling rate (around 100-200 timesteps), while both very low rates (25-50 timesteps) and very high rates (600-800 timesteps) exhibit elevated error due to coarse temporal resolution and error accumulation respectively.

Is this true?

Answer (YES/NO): NO